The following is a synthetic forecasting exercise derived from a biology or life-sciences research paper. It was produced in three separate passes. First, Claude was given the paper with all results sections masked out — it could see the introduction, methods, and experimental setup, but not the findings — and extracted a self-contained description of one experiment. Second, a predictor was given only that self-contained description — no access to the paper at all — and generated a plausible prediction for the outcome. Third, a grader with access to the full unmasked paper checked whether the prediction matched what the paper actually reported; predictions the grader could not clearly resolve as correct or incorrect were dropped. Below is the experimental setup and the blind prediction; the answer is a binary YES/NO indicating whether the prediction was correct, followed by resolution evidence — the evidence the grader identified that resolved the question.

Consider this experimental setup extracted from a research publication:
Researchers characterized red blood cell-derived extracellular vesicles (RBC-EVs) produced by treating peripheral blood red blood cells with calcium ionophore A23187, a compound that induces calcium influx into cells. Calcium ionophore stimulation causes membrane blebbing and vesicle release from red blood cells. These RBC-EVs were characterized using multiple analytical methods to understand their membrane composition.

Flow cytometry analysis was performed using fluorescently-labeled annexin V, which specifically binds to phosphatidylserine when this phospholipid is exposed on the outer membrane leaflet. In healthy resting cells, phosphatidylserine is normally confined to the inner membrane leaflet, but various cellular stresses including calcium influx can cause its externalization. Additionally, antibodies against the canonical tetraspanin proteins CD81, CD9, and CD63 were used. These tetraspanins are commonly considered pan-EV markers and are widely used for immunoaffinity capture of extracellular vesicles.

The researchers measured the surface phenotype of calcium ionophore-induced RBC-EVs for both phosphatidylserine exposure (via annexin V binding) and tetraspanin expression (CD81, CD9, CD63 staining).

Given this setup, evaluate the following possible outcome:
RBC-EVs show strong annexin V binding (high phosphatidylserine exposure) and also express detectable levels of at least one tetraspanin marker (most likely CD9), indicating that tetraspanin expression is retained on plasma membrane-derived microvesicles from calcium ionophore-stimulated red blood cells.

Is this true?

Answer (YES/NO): NO